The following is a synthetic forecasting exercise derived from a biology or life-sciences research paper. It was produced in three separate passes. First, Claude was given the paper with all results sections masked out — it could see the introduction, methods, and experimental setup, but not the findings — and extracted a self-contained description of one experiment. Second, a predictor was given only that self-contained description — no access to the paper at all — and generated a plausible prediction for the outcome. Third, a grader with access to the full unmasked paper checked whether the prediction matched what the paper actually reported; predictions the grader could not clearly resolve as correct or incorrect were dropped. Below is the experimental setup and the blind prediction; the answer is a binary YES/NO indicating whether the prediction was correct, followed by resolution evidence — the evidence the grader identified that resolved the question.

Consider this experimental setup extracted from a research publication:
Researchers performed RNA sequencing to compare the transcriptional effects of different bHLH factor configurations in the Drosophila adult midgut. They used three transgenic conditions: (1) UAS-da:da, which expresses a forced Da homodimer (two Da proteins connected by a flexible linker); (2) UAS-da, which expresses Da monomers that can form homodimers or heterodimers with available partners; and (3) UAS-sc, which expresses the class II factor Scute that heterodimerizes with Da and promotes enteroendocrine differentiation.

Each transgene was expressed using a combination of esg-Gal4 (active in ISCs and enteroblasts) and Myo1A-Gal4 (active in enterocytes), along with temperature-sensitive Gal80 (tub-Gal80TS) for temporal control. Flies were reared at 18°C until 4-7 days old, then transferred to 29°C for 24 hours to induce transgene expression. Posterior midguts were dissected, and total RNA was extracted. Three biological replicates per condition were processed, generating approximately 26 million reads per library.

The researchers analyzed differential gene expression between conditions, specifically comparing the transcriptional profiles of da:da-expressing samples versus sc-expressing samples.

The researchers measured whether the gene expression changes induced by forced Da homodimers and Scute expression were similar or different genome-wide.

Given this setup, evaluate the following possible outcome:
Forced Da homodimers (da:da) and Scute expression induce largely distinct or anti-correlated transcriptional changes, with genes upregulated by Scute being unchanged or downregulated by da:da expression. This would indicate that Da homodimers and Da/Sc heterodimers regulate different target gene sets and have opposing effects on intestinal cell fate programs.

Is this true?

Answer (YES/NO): NO